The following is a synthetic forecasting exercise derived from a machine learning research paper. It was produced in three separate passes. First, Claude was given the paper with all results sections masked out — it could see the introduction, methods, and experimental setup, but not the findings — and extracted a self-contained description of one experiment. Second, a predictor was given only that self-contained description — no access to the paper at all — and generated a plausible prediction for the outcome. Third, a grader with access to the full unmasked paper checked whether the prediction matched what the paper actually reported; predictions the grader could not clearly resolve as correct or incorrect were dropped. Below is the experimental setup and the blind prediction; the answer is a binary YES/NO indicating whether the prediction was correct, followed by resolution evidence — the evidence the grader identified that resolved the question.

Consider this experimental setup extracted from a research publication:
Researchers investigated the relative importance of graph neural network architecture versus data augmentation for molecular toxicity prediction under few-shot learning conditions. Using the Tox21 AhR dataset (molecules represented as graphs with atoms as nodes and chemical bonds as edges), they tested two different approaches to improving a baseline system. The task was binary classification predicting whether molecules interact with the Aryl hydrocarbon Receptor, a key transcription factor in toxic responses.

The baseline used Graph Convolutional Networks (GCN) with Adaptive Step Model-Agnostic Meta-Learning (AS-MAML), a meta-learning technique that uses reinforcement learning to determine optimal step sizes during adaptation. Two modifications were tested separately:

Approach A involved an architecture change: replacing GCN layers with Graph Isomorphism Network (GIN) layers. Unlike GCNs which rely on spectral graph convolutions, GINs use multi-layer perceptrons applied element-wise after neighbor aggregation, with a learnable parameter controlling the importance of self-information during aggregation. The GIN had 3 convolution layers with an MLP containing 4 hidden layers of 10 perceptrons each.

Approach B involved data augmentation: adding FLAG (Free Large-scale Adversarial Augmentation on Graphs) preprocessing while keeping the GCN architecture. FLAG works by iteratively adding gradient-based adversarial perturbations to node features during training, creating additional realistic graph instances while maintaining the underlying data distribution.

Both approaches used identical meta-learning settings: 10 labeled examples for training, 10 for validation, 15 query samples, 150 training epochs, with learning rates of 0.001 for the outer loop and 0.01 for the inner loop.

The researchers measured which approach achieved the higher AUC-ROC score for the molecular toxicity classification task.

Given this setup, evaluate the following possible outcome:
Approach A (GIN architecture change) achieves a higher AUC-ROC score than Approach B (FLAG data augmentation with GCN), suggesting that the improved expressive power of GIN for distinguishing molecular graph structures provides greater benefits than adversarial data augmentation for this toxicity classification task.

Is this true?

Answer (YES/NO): YES